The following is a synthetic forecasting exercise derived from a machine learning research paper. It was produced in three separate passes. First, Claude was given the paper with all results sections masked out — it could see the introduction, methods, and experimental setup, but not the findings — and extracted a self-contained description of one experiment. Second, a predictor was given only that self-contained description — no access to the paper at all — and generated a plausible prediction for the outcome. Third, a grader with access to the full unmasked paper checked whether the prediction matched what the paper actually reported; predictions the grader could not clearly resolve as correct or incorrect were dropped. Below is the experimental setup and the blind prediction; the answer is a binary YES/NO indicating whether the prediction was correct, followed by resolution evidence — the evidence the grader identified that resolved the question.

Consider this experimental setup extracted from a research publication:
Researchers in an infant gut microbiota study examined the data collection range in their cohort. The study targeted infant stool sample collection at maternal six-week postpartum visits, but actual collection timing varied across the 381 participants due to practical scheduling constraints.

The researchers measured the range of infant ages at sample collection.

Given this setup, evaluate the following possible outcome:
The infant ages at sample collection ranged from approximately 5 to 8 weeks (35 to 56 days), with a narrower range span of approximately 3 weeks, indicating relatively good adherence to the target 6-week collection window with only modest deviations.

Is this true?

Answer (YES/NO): NO